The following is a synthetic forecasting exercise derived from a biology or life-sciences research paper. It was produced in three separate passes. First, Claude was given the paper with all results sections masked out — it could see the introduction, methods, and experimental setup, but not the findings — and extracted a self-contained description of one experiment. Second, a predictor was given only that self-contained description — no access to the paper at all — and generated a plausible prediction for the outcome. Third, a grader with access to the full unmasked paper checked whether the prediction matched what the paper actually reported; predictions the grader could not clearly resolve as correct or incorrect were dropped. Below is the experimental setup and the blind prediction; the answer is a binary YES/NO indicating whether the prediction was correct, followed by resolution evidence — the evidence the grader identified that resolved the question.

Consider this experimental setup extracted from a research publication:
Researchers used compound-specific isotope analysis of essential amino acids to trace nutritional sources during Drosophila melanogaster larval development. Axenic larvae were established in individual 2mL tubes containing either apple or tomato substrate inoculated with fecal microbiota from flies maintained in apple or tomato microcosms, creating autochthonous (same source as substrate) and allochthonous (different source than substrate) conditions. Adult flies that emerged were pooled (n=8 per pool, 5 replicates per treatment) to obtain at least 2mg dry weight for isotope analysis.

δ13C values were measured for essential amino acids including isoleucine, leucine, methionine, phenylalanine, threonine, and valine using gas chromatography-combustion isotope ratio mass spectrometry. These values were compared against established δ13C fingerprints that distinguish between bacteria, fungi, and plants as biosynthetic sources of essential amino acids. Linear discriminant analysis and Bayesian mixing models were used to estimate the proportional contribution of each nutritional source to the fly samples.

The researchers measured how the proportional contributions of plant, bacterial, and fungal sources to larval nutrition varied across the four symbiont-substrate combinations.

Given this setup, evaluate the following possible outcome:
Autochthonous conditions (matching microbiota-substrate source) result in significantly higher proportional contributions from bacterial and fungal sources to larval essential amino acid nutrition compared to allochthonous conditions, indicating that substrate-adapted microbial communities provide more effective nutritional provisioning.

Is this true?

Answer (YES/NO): NO